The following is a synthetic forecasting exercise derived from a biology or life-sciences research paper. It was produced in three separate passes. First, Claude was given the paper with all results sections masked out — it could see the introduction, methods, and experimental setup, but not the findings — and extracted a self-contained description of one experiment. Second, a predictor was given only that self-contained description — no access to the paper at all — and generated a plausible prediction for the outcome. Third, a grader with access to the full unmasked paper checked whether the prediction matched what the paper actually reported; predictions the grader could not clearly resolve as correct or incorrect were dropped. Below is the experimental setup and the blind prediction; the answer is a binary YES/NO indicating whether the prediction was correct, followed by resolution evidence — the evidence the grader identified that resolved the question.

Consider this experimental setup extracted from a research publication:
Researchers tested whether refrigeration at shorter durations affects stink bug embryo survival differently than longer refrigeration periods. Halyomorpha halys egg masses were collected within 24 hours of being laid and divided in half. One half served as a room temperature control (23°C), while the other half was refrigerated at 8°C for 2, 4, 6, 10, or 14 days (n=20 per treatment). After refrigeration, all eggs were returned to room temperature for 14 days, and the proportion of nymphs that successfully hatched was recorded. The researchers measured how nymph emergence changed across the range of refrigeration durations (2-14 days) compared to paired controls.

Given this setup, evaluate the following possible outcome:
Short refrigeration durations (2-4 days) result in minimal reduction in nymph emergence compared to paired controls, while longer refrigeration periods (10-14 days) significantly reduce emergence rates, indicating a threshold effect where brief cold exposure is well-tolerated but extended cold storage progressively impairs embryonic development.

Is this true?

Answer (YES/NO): YES